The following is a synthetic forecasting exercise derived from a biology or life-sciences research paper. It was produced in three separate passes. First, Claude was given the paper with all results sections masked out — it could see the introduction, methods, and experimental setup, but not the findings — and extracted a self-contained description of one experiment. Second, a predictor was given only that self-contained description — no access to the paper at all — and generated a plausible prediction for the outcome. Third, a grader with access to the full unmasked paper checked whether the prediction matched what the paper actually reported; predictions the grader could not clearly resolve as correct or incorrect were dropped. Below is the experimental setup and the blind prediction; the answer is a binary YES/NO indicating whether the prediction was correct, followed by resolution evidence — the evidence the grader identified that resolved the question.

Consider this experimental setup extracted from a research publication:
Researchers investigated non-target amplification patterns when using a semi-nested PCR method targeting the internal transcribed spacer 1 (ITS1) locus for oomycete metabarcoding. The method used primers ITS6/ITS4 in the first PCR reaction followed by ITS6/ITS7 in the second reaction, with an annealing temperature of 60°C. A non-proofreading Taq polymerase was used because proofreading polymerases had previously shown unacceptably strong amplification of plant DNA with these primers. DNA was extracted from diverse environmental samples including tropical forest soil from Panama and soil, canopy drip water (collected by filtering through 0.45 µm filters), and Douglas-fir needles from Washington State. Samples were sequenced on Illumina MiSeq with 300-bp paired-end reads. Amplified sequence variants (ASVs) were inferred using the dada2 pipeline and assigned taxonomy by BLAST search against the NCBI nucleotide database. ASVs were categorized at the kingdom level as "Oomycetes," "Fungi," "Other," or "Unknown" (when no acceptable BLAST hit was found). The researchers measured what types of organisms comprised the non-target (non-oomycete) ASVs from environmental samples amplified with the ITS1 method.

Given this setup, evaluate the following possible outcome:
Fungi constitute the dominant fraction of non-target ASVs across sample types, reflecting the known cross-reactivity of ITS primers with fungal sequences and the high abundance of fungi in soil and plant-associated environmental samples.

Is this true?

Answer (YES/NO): YES